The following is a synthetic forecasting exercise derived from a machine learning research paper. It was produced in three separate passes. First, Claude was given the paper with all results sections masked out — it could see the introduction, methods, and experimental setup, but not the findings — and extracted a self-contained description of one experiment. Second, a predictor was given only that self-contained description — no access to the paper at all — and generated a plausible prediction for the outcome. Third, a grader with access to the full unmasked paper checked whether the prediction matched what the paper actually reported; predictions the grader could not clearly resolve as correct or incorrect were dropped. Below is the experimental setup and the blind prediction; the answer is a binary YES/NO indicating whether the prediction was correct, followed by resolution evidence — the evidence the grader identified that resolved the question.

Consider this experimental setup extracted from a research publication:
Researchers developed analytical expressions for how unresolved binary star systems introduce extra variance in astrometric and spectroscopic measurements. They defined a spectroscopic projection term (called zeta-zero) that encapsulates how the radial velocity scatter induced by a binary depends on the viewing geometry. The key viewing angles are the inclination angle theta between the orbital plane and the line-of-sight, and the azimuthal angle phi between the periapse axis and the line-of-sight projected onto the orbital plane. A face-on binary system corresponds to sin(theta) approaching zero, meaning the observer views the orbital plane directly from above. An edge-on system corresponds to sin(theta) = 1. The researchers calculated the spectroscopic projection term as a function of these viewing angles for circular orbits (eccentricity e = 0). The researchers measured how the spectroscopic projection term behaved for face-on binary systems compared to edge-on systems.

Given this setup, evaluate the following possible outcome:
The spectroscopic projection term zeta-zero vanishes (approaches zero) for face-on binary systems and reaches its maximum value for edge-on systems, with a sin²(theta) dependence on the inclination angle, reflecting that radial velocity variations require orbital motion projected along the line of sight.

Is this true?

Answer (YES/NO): NO